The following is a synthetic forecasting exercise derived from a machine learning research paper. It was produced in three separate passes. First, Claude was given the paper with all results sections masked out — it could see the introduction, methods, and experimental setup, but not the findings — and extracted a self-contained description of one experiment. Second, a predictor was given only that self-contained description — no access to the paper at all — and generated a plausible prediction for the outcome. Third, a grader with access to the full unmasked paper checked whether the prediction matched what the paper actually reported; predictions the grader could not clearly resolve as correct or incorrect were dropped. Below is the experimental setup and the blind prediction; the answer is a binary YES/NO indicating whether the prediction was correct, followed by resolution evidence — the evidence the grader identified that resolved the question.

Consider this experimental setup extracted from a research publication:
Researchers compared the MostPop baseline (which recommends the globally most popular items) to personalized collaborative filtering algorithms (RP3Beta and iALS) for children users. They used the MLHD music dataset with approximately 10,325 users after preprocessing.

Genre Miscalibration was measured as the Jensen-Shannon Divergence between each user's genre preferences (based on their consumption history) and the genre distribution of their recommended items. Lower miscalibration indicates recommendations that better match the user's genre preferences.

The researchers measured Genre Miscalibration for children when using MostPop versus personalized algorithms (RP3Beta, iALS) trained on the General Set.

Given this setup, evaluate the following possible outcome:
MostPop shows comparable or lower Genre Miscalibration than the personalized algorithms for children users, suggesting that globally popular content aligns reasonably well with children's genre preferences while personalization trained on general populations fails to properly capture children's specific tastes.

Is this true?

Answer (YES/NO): NO